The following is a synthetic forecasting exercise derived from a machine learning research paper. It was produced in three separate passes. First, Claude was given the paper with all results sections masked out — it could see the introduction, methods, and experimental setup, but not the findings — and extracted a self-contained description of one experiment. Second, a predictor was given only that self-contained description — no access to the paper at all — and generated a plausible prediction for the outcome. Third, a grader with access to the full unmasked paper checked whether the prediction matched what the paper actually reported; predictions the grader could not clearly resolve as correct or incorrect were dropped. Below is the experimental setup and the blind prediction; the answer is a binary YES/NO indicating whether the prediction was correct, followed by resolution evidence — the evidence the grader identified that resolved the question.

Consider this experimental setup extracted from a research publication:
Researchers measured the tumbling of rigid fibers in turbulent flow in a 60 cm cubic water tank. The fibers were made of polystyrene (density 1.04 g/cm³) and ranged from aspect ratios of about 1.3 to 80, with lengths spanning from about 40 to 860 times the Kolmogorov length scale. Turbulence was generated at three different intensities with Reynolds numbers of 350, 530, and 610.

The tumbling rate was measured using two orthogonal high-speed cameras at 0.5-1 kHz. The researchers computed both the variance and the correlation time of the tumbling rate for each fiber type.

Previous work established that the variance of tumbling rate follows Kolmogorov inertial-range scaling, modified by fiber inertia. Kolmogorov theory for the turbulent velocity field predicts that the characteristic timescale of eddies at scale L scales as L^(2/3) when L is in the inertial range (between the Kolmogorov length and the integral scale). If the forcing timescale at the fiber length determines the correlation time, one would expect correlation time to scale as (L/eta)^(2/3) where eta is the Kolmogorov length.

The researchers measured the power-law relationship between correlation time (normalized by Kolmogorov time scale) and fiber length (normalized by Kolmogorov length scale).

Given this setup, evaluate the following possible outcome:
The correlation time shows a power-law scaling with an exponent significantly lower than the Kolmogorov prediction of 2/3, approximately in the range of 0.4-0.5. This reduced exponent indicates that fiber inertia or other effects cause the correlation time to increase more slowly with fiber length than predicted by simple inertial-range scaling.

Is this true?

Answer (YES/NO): NO